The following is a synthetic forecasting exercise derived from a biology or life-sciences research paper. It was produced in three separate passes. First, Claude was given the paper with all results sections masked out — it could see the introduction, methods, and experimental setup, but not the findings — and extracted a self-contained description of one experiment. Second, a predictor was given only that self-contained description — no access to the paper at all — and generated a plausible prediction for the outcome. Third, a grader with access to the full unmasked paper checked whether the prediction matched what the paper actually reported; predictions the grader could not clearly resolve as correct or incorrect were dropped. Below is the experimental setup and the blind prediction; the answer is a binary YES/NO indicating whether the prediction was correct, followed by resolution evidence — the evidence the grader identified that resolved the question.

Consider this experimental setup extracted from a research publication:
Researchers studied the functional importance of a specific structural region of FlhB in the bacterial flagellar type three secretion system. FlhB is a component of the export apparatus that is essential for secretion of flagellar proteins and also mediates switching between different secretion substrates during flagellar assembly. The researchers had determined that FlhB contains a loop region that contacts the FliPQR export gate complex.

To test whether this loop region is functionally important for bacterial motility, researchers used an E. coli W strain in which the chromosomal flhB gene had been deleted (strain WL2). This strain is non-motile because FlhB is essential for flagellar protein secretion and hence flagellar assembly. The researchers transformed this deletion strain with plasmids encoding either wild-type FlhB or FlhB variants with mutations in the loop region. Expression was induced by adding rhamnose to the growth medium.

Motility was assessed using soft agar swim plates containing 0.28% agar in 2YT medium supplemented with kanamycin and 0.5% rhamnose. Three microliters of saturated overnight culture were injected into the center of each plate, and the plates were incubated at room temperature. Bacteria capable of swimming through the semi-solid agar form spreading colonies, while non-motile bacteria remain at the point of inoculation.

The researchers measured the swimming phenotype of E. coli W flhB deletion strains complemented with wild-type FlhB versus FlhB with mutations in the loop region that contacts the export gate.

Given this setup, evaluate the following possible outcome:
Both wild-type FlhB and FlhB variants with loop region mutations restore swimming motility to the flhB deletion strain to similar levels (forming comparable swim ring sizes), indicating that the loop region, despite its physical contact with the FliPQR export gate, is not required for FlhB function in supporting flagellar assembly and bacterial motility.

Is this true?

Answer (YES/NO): NO